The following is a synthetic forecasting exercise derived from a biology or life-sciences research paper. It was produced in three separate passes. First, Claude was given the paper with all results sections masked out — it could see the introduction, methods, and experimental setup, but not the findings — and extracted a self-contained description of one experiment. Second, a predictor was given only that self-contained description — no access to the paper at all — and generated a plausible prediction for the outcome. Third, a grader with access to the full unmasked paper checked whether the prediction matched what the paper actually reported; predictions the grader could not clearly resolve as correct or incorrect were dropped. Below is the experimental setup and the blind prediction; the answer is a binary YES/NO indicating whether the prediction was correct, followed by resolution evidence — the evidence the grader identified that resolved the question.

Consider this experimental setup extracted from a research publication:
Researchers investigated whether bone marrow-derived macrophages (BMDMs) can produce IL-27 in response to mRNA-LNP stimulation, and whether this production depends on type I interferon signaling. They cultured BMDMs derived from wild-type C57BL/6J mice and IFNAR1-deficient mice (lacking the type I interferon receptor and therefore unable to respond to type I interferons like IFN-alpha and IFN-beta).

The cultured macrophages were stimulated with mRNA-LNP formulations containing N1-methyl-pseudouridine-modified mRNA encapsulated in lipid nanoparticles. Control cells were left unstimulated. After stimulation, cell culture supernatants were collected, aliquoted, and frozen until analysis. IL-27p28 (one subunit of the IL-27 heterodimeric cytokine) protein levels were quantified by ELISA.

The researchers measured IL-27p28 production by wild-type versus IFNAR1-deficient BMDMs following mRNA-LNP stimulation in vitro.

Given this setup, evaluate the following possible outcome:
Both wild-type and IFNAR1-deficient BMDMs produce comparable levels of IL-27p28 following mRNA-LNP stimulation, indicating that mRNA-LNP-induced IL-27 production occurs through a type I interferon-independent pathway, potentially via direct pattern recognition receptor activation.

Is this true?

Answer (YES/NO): NO